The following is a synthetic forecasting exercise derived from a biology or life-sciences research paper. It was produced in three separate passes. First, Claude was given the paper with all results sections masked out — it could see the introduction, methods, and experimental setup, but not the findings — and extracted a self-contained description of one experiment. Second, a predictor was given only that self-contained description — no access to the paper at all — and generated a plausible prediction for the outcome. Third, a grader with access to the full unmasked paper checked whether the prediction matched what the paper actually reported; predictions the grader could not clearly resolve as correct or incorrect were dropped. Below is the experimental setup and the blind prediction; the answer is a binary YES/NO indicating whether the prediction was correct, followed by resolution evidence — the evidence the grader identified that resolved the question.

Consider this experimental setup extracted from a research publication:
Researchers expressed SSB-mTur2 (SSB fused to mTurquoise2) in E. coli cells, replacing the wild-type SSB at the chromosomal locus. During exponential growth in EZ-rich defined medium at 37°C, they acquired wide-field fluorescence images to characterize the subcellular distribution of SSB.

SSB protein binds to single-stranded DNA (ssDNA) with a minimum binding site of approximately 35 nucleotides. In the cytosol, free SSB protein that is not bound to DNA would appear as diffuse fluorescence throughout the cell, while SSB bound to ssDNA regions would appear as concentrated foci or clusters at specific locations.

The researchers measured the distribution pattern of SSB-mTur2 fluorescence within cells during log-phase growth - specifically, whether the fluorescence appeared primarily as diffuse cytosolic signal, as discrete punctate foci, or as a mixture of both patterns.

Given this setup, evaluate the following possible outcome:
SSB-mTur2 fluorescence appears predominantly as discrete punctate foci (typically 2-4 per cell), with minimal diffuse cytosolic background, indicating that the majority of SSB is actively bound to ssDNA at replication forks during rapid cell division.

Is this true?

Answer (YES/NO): NO